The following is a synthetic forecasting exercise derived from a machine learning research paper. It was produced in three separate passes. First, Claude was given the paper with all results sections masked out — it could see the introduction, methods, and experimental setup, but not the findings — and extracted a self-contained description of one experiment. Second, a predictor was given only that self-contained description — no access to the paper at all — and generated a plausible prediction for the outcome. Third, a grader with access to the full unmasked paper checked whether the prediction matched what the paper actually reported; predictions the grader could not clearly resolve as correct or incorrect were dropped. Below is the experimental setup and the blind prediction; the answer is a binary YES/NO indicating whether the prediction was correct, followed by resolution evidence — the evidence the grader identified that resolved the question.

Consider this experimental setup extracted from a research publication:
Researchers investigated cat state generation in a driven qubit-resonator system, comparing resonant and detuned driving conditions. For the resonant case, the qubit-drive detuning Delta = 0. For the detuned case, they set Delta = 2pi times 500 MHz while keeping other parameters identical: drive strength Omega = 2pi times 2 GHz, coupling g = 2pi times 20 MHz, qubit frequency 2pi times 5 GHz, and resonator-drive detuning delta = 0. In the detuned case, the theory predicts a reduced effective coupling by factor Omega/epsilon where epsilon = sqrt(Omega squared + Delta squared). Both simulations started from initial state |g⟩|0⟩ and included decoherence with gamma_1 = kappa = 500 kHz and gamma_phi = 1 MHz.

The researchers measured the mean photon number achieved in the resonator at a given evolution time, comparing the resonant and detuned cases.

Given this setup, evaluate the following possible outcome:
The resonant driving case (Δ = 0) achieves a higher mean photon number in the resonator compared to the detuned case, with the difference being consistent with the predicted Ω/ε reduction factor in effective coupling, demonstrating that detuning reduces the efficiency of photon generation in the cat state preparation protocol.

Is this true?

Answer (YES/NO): YES